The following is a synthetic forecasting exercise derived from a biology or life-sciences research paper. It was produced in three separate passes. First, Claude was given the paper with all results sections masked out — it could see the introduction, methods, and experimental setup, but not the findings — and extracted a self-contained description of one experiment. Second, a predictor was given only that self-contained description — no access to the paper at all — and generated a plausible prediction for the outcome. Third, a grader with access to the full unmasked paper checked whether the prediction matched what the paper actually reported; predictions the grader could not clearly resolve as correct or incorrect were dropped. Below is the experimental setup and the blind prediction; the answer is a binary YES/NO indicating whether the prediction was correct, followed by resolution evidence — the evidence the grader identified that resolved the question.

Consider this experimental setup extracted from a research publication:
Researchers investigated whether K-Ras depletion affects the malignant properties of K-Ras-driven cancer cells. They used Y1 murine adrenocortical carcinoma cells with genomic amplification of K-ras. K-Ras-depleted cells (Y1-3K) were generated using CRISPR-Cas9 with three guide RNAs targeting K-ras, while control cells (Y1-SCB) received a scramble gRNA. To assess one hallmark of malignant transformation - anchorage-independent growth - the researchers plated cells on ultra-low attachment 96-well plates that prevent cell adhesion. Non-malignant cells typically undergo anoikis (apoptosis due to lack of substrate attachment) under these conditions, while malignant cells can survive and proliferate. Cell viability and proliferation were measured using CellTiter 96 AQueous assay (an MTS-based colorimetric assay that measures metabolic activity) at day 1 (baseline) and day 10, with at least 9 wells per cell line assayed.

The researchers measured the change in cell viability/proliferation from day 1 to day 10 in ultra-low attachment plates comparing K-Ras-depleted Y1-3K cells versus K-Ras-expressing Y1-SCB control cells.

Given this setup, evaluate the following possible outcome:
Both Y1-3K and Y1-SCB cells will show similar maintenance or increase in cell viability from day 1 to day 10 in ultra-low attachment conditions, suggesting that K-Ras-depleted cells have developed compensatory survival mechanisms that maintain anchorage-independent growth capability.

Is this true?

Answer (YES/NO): NO